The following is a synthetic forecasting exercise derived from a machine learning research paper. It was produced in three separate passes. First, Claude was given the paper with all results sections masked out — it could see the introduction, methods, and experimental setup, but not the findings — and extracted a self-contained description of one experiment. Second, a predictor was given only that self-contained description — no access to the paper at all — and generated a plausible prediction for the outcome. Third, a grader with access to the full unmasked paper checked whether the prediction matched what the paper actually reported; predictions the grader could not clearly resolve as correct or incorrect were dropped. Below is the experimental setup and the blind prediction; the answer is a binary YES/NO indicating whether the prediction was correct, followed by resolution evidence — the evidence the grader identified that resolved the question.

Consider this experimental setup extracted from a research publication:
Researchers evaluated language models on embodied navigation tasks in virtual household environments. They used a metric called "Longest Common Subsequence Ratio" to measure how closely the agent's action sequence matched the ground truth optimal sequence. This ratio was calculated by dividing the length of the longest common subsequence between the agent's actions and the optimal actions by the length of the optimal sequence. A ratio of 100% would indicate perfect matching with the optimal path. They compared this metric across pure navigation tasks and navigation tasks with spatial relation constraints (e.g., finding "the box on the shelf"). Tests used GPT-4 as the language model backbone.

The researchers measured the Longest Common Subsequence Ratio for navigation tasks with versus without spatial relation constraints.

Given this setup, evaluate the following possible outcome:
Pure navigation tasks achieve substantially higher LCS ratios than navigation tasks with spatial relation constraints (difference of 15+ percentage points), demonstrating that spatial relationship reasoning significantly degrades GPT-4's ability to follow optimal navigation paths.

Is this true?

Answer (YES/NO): NO